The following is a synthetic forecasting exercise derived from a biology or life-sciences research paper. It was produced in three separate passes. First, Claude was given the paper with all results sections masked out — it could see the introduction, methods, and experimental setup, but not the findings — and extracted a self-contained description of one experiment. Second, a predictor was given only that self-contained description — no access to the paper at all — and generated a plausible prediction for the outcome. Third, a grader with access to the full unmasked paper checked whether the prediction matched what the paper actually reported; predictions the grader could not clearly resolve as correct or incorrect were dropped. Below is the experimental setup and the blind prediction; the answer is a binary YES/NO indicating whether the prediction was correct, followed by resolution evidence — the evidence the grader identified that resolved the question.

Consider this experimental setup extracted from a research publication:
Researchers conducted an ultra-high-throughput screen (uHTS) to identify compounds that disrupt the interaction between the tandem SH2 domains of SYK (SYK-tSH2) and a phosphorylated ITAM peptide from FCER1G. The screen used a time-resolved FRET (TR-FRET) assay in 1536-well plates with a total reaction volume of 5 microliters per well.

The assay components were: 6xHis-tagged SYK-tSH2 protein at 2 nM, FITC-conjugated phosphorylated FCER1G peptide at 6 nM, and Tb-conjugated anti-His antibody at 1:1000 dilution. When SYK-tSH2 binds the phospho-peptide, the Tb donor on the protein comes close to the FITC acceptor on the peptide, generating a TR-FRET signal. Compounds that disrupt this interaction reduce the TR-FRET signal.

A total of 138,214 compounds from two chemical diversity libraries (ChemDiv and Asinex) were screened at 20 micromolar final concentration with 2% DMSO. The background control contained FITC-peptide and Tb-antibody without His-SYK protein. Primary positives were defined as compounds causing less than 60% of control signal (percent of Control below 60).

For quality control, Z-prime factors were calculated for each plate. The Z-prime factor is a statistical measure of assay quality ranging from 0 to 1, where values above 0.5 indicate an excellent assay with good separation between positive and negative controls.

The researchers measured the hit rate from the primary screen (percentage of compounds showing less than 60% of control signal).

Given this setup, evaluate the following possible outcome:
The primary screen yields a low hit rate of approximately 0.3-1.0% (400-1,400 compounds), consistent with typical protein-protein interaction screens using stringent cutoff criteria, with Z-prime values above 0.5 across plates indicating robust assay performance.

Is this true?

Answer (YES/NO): NO